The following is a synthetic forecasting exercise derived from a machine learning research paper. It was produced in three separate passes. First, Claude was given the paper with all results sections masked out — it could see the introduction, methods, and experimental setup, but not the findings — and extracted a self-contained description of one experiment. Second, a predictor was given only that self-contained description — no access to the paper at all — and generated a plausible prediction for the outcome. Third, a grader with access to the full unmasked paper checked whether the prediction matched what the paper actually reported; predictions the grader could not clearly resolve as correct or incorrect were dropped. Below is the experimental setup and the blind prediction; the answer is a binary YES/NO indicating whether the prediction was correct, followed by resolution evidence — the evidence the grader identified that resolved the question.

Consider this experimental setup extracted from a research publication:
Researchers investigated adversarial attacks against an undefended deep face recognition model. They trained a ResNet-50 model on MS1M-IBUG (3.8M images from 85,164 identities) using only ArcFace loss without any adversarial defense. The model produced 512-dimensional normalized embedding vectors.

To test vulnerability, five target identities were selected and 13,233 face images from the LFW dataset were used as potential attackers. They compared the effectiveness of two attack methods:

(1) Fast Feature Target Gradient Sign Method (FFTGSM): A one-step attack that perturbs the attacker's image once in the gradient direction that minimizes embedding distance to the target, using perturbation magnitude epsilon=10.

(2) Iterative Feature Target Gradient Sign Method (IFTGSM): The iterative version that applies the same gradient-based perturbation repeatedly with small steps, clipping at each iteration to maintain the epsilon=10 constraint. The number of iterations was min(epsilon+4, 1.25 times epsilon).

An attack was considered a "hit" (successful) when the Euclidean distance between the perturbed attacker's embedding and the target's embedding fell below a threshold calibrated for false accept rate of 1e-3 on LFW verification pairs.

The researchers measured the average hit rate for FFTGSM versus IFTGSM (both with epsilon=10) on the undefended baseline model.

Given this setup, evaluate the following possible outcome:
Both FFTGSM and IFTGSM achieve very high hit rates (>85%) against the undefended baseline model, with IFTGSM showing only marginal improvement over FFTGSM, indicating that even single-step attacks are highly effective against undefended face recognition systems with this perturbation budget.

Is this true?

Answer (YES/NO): YES